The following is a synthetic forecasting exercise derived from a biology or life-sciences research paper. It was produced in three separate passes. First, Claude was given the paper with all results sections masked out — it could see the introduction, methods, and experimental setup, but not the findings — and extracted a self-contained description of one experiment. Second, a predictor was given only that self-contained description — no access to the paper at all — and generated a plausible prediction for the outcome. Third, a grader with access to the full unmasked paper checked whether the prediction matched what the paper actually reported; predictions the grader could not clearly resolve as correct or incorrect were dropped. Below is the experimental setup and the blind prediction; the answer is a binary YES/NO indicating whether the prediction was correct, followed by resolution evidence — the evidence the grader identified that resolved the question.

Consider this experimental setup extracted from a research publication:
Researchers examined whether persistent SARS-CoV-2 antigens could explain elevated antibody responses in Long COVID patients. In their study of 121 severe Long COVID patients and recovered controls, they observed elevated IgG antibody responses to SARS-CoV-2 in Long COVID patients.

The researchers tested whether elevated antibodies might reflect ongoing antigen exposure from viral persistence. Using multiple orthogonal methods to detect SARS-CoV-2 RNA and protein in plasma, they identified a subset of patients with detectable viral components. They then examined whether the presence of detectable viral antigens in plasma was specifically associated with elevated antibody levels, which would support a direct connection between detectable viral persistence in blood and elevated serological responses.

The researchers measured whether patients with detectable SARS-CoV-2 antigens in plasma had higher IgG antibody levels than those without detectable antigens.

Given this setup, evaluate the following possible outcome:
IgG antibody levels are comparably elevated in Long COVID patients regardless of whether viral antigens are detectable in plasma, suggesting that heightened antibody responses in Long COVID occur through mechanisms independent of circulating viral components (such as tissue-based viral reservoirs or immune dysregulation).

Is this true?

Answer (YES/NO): YES